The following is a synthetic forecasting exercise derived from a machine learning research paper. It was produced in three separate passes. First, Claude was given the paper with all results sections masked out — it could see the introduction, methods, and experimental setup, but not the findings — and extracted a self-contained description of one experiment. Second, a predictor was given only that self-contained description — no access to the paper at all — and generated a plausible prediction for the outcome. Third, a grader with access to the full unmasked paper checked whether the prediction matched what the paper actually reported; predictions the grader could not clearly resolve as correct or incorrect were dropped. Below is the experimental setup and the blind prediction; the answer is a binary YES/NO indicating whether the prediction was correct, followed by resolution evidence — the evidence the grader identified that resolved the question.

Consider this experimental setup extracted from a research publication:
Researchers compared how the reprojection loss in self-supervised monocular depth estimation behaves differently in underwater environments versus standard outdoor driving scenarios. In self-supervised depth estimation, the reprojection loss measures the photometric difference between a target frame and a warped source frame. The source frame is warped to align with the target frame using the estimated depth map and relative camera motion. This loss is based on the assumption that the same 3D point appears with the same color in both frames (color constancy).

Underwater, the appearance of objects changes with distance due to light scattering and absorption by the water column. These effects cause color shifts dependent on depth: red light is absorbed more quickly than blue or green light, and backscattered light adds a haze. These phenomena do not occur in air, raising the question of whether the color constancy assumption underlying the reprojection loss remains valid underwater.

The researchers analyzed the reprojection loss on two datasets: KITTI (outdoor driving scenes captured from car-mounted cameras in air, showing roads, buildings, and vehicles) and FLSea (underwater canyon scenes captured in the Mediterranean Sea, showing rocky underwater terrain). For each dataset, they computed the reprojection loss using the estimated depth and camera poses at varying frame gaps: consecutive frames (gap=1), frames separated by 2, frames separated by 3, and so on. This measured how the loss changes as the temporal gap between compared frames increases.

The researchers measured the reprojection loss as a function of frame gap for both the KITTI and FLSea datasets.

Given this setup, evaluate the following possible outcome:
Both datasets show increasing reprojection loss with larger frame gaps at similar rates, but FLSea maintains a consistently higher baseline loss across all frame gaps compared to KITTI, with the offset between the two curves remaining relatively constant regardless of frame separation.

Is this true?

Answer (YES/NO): NO